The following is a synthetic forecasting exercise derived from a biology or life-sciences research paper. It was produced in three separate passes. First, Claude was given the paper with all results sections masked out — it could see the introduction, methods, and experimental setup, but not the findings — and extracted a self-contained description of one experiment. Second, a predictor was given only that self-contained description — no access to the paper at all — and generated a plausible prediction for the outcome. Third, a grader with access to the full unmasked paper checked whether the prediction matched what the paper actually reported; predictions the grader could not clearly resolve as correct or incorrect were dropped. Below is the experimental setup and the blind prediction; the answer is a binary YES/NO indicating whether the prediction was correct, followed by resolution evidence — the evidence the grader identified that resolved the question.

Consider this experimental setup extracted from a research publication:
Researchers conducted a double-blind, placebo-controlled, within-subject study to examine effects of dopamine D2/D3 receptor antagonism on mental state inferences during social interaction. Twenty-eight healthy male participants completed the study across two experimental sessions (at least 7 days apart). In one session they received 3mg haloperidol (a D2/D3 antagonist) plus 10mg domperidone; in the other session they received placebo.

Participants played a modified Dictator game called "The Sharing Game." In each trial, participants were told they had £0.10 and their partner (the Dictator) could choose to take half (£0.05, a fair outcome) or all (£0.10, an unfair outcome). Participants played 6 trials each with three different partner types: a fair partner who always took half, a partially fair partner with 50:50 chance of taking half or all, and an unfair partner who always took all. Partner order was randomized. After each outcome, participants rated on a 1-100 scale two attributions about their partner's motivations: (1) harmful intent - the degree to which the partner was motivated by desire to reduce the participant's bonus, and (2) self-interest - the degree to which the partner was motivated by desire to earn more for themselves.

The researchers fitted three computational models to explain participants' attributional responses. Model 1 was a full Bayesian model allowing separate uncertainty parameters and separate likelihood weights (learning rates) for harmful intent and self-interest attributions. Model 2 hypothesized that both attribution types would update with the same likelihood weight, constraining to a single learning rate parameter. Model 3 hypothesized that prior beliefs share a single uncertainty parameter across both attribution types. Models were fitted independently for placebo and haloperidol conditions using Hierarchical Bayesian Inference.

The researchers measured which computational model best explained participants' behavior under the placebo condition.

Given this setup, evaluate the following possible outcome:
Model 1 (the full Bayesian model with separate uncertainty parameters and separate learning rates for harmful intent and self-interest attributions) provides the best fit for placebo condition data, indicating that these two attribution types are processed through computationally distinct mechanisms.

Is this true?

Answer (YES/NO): NO